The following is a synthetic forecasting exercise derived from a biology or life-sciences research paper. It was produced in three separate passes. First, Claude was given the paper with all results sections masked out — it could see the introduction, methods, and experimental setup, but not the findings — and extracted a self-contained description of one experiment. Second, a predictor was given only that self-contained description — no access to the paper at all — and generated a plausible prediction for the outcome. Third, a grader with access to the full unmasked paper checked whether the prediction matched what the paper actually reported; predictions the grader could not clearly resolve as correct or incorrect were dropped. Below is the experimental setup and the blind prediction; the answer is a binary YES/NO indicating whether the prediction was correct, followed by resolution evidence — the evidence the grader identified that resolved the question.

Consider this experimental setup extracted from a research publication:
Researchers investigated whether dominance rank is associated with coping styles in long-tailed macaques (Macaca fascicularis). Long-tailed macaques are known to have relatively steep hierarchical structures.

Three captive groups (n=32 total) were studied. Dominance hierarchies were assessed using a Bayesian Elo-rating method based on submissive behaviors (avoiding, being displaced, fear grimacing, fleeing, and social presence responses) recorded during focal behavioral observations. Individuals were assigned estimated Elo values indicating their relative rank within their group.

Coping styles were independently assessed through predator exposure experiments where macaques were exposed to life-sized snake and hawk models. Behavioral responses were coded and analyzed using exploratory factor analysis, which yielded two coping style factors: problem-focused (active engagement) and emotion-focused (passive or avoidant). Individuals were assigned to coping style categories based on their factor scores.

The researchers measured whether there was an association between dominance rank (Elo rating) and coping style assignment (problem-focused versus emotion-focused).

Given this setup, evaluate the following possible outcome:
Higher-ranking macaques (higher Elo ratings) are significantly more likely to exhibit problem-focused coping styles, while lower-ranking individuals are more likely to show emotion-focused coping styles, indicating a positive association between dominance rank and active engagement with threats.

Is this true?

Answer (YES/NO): NO